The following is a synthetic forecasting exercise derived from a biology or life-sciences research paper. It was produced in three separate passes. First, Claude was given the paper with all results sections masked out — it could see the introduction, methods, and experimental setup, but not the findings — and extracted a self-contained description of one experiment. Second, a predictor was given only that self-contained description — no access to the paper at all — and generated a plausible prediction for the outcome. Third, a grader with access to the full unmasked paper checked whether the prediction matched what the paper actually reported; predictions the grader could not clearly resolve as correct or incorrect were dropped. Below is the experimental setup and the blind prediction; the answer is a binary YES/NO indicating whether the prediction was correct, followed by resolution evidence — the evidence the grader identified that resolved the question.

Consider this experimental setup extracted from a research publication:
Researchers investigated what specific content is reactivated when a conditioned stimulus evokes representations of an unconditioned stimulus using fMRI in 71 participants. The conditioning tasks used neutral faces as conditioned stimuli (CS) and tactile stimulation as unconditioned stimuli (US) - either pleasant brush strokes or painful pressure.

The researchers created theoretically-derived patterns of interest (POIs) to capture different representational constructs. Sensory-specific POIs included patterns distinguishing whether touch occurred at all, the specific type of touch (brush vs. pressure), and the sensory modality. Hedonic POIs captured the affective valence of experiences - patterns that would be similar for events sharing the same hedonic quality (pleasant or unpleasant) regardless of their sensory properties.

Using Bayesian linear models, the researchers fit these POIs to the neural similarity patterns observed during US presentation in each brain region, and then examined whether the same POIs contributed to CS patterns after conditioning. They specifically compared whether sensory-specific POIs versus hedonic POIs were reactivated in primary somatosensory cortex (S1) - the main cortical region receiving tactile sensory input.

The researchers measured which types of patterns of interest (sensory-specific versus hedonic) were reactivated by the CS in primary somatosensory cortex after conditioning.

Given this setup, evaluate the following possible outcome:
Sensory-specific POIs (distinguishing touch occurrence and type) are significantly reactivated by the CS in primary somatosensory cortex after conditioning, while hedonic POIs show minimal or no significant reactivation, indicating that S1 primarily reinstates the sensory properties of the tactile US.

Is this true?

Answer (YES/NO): NO